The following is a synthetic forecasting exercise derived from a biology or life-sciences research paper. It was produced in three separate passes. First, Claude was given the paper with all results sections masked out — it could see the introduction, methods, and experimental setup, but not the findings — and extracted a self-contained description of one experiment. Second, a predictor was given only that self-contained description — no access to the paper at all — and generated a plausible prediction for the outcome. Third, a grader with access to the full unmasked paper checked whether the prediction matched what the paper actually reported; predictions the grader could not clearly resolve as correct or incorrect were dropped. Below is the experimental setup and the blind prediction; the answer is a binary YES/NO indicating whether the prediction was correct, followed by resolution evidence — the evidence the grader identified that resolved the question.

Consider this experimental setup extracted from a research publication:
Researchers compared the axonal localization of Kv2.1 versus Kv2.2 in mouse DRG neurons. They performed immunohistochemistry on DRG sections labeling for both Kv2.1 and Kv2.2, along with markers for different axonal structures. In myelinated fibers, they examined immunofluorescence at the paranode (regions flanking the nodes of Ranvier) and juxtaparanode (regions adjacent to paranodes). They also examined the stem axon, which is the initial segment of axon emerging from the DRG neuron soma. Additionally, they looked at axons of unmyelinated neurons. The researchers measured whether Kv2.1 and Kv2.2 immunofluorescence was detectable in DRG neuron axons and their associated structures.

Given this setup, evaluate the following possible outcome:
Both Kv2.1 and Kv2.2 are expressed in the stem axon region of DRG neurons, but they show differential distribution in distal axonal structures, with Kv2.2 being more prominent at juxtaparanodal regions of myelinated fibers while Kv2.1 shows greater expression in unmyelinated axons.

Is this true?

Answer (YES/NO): NO